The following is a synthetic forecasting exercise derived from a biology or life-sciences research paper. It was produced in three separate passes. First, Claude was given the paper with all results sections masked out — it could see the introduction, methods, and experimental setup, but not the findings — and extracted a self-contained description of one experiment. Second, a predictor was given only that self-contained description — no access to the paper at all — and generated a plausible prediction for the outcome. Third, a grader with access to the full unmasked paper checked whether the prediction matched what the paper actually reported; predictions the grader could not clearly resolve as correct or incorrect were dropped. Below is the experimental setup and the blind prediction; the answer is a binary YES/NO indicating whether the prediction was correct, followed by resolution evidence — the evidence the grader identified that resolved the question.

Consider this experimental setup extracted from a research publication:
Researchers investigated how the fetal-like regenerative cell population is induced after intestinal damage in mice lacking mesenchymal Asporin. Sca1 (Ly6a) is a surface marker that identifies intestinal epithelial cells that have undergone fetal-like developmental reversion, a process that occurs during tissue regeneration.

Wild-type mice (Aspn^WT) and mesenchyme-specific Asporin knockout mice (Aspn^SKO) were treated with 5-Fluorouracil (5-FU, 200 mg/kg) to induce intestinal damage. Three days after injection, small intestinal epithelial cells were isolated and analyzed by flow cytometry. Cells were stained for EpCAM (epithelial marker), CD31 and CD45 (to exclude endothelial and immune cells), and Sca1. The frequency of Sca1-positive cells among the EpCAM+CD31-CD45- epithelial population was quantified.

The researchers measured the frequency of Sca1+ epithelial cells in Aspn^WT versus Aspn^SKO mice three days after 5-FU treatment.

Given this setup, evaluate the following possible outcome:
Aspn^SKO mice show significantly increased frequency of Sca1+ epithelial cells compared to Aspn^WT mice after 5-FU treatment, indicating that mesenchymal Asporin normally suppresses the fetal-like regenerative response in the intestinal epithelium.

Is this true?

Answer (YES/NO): NO